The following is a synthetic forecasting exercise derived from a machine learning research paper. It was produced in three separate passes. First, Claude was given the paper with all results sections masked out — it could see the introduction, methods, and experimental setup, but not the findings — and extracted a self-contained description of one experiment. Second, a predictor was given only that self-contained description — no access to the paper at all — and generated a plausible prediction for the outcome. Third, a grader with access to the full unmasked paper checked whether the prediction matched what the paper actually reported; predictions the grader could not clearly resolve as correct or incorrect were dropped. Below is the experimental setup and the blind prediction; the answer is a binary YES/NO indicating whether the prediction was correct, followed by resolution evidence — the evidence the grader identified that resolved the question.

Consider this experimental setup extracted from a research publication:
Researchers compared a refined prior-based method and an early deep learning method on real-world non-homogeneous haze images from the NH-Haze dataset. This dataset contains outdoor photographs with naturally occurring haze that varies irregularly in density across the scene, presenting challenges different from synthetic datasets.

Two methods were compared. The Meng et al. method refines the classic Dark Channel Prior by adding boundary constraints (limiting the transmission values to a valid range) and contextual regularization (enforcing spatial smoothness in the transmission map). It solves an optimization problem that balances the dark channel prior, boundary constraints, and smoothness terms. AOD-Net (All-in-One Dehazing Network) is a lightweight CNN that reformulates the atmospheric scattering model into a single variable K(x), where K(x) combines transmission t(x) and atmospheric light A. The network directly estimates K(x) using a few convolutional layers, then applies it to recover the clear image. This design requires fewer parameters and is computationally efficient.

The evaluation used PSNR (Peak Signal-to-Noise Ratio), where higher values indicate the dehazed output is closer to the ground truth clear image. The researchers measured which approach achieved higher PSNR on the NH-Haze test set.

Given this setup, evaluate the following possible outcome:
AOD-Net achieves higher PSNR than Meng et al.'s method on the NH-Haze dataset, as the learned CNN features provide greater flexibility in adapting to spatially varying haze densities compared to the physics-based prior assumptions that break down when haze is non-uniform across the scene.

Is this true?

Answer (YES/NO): NO